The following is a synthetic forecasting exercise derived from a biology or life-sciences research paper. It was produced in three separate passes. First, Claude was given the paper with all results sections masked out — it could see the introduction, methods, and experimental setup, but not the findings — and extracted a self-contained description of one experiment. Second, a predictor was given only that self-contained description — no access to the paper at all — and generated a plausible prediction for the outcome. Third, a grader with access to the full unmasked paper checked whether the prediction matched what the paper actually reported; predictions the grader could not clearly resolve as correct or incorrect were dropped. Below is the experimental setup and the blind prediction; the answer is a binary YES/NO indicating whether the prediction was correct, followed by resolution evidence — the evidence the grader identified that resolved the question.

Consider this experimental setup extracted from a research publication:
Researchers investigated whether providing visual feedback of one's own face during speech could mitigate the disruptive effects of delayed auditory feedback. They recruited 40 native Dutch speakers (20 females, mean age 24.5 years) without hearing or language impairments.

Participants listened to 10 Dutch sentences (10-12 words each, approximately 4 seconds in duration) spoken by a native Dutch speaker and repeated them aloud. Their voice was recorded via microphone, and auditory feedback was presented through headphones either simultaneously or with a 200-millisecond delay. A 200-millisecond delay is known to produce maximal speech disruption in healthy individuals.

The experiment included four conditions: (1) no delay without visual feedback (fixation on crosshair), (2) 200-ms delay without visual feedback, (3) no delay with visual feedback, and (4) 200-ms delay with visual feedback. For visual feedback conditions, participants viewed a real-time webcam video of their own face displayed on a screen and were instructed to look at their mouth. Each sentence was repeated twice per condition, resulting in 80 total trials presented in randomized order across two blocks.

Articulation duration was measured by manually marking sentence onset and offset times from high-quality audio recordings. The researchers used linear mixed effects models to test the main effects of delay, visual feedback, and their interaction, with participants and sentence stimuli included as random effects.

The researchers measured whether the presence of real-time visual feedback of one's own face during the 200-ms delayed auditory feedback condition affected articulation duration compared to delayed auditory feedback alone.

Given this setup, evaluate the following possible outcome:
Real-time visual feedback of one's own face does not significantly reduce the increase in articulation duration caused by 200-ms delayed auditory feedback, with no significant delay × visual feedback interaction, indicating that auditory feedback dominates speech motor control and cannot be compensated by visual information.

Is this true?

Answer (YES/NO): NO